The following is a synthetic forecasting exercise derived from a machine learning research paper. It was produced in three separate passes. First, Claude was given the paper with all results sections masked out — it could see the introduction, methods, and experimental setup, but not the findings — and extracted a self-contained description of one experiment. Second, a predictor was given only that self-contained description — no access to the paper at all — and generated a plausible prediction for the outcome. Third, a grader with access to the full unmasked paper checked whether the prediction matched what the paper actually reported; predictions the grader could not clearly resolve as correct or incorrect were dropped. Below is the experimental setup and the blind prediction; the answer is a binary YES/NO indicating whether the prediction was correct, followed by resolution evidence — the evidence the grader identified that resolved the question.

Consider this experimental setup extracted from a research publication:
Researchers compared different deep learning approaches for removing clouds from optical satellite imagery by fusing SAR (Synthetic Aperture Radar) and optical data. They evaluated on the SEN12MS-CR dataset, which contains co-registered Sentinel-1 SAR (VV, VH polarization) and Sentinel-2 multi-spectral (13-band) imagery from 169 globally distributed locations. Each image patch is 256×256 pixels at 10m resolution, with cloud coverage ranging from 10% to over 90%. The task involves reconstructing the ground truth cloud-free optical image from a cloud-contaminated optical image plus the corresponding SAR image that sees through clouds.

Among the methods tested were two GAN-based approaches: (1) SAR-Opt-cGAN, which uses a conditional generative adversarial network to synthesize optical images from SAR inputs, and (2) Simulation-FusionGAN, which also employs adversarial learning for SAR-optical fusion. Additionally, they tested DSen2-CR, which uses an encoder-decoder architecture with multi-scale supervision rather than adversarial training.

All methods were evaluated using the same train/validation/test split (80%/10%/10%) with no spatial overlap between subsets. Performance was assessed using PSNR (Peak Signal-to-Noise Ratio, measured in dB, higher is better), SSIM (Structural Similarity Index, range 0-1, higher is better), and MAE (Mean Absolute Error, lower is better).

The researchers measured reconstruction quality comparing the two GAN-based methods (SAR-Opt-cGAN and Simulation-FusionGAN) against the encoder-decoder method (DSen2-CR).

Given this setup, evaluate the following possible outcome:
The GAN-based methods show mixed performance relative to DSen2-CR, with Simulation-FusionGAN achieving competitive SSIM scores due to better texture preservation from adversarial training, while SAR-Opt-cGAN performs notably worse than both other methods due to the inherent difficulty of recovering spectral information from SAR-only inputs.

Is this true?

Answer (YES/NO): NO